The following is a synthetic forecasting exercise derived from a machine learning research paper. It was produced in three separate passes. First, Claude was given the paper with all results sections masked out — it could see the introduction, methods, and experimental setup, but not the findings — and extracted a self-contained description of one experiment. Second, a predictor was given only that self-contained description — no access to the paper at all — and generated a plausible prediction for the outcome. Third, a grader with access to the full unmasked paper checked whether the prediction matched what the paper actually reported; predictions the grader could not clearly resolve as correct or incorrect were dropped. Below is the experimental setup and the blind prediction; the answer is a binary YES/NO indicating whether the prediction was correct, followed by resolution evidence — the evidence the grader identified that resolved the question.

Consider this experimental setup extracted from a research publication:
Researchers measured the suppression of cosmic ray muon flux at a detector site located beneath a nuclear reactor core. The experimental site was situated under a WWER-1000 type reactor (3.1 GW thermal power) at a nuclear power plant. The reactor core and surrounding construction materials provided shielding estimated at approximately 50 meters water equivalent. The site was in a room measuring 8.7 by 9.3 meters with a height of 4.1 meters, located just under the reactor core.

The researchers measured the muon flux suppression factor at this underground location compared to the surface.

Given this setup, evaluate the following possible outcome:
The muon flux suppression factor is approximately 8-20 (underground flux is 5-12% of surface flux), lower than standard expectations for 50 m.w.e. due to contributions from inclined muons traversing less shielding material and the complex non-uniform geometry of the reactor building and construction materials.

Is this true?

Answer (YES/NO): YES